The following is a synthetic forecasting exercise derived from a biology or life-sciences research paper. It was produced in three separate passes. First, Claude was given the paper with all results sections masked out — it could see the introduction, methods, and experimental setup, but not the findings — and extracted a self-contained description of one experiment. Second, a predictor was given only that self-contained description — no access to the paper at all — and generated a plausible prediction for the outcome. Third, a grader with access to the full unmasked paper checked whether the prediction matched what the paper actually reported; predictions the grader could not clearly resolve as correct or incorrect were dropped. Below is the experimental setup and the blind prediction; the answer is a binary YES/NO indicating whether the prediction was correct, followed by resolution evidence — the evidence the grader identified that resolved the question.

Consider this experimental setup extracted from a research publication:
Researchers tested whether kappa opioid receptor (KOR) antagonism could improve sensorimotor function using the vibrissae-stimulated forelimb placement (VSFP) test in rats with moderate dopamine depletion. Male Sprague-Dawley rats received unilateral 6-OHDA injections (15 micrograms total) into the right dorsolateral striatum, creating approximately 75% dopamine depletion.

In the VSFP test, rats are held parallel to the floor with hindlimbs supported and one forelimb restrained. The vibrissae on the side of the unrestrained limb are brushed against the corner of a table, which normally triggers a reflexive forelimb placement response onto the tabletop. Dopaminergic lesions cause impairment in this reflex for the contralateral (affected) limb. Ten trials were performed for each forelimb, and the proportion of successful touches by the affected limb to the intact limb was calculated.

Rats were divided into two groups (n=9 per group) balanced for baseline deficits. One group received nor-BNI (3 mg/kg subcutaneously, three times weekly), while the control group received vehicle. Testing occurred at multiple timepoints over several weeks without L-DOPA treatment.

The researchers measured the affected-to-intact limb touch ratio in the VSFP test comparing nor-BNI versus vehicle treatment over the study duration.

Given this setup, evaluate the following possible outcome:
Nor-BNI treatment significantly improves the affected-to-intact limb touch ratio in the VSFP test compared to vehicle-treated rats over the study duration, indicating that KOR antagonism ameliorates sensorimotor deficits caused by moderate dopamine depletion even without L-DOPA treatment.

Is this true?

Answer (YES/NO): NO